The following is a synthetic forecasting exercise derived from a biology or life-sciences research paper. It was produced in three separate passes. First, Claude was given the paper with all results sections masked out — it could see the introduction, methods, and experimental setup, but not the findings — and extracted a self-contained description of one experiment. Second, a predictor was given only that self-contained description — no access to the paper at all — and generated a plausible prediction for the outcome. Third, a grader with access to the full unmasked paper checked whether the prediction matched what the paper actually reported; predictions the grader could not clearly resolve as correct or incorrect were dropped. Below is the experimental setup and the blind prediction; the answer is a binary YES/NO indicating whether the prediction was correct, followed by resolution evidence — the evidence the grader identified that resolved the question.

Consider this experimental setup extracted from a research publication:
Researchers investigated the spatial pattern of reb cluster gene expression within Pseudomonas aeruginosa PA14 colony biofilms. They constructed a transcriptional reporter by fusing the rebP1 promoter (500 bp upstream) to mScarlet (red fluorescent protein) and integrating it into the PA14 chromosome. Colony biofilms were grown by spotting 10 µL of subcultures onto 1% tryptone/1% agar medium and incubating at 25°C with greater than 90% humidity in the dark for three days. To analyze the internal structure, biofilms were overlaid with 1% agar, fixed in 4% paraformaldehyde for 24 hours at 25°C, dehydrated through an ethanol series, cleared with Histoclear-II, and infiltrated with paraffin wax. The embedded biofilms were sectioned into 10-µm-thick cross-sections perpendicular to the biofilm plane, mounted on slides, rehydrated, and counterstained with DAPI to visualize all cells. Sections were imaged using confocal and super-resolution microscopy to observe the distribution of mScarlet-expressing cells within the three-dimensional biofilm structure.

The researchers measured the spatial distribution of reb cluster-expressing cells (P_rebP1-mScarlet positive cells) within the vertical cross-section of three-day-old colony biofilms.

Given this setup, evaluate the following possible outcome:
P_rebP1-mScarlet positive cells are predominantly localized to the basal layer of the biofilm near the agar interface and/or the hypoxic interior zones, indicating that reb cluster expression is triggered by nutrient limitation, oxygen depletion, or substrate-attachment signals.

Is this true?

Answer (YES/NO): NO